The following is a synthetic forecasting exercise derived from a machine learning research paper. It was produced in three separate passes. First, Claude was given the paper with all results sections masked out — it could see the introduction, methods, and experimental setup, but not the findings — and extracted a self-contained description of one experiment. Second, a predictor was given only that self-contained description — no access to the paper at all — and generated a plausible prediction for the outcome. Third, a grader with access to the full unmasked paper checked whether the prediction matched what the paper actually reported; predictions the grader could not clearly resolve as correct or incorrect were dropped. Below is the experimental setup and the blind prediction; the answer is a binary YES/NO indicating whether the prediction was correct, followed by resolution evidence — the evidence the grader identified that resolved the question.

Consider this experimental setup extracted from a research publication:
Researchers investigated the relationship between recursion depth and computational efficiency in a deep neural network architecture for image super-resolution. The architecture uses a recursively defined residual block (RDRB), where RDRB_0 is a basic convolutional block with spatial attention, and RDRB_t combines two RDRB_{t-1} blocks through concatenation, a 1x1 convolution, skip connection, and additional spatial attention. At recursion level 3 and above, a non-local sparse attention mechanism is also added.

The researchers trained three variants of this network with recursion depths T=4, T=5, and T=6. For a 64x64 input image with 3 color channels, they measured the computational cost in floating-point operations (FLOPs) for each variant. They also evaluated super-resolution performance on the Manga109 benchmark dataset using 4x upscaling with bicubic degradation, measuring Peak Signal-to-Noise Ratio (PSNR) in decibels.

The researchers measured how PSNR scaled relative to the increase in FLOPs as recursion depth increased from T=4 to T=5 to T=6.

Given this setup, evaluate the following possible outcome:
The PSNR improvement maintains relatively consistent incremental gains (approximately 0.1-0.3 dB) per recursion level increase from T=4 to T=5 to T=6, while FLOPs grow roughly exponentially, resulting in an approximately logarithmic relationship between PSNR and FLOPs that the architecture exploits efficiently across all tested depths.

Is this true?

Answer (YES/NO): NO